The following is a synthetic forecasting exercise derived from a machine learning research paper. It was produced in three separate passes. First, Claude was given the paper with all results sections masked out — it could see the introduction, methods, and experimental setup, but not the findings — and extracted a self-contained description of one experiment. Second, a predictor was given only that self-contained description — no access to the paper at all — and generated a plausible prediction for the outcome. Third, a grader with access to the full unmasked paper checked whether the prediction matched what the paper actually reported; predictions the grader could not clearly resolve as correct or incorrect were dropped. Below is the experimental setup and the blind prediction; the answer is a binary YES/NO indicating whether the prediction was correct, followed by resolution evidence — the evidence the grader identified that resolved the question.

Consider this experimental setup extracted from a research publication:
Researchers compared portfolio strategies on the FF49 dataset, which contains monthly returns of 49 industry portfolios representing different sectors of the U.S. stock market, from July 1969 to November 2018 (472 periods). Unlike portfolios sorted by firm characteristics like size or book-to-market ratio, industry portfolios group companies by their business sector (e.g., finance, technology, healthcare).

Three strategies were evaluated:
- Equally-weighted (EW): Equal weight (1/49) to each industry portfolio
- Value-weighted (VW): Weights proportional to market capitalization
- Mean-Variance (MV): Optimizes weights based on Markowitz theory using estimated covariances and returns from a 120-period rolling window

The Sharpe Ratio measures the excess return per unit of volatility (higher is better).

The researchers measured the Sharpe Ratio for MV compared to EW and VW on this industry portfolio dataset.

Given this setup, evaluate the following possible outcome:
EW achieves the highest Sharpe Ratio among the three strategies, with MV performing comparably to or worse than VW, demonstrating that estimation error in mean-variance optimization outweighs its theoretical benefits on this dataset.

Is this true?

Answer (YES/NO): NO